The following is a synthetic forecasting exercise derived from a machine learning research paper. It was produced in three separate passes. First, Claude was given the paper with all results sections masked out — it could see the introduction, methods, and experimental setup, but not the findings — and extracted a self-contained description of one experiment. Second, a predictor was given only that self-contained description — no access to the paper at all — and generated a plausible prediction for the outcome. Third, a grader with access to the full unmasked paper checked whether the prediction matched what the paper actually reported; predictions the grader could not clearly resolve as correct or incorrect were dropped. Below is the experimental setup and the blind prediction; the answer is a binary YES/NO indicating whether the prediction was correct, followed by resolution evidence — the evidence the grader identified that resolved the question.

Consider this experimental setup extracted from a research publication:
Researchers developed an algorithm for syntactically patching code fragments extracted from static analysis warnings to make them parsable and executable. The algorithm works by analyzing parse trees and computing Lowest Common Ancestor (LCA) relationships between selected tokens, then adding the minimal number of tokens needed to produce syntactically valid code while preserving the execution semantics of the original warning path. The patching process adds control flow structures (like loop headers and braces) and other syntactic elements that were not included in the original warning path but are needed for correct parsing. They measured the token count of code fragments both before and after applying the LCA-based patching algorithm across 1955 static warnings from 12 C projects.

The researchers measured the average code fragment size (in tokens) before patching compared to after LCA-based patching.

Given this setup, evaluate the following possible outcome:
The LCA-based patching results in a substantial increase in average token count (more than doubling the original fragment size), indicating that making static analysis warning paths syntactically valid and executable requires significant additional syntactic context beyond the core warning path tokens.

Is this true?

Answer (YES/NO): NO